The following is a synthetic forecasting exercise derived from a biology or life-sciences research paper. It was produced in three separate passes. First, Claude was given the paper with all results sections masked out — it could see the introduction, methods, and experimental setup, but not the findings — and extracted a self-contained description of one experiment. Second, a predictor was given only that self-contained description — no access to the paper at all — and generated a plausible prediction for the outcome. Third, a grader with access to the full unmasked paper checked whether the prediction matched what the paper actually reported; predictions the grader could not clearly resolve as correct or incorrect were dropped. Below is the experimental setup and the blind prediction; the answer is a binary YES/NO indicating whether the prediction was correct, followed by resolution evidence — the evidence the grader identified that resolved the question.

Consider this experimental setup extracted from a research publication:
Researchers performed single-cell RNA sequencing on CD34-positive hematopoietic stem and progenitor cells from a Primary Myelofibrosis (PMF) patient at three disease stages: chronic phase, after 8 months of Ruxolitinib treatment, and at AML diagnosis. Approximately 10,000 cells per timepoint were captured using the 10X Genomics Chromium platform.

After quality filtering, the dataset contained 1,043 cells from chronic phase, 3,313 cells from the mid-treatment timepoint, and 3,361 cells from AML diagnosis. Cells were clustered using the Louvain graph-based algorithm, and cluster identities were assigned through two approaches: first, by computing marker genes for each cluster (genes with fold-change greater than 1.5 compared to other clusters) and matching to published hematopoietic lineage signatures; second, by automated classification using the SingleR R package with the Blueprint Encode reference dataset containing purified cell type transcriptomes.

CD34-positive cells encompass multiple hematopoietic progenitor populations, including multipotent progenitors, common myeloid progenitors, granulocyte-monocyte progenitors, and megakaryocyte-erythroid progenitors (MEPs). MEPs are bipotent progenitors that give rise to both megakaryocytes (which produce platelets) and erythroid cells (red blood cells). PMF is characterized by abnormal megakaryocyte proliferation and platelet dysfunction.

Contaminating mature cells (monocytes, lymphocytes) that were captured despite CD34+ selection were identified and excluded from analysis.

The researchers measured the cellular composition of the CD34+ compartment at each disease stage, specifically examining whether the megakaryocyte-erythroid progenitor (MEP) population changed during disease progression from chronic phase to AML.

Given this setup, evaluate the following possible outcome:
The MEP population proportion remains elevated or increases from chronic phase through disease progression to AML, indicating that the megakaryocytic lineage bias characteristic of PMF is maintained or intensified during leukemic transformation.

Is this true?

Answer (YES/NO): NO